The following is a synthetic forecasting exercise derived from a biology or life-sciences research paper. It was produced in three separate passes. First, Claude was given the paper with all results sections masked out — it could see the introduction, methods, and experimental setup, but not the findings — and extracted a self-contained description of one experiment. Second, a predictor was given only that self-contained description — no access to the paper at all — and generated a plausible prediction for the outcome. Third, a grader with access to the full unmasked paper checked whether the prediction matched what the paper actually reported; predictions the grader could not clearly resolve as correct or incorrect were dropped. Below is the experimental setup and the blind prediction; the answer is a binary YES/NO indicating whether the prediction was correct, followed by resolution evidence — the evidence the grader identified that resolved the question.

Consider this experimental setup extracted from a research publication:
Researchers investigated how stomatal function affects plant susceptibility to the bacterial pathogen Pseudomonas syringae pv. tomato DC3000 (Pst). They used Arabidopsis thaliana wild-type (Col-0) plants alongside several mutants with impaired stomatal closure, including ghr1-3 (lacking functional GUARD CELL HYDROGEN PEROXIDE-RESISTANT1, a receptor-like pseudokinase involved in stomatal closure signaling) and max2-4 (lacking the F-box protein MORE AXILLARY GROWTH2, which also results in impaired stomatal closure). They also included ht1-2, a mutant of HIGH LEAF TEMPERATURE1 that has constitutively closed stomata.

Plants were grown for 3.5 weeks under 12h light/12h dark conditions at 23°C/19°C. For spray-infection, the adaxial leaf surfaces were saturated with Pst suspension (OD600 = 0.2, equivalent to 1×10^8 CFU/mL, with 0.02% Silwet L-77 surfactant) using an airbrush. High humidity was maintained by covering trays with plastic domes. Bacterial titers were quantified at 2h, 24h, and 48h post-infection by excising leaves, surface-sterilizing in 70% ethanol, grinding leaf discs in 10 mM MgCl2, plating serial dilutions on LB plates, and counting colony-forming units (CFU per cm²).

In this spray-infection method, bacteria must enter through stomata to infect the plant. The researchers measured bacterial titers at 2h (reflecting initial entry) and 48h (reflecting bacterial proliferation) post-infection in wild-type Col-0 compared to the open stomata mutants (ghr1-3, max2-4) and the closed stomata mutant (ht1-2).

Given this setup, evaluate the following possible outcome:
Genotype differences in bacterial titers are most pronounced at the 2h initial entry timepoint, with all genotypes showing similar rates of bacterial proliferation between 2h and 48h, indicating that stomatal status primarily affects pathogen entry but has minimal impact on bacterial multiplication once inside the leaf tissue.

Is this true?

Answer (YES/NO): NO